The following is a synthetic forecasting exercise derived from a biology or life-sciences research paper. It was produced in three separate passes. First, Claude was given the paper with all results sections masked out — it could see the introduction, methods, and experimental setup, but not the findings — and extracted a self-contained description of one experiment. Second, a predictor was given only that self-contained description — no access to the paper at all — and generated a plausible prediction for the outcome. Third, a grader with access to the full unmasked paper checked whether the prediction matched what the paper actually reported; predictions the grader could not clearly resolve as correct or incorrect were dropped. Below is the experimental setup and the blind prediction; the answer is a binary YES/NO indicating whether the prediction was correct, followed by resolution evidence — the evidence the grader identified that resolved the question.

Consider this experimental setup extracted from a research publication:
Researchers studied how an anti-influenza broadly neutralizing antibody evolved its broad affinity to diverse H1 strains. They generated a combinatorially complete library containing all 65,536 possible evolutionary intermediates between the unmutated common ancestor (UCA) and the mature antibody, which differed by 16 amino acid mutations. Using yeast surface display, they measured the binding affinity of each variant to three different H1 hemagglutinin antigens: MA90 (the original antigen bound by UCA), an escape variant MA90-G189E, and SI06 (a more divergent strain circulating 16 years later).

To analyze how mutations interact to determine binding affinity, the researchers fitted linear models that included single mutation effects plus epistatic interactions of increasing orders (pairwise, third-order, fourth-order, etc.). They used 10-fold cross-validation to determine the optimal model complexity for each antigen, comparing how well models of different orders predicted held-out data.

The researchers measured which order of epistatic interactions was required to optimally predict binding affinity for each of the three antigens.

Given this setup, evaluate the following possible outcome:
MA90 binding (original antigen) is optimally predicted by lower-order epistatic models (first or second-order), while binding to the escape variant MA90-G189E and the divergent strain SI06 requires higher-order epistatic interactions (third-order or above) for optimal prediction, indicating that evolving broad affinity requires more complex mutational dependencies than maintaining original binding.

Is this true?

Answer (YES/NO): NO